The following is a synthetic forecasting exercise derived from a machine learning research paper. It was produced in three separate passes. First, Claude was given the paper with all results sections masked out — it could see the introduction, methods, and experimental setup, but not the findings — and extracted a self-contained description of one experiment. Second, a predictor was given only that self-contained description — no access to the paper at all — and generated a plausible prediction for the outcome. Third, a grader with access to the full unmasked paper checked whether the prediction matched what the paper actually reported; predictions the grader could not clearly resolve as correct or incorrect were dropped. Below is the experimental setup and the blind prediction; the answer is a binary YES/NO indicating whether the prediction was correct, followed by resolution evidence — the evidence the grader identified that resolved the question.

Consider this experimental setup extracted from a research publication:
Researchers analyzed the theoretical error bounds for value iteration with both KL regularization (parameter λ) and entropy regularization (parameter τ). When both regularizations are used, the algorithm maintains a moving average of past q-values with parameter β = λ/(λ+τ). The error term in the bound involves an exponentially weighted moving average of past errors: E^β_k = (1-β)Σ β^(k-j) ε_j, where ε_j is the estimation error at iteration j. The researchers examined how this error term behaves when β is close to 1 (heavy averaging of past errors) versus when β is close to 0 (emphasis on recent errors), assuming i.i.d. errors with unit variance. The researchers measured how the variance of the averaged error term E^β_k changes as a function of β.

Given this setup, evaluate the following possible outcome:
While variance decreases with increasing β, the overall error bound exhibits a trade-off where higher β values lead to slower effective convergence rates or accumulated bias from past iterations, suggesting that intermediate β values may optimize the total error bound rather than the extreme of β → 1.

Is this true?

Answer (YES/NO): YES